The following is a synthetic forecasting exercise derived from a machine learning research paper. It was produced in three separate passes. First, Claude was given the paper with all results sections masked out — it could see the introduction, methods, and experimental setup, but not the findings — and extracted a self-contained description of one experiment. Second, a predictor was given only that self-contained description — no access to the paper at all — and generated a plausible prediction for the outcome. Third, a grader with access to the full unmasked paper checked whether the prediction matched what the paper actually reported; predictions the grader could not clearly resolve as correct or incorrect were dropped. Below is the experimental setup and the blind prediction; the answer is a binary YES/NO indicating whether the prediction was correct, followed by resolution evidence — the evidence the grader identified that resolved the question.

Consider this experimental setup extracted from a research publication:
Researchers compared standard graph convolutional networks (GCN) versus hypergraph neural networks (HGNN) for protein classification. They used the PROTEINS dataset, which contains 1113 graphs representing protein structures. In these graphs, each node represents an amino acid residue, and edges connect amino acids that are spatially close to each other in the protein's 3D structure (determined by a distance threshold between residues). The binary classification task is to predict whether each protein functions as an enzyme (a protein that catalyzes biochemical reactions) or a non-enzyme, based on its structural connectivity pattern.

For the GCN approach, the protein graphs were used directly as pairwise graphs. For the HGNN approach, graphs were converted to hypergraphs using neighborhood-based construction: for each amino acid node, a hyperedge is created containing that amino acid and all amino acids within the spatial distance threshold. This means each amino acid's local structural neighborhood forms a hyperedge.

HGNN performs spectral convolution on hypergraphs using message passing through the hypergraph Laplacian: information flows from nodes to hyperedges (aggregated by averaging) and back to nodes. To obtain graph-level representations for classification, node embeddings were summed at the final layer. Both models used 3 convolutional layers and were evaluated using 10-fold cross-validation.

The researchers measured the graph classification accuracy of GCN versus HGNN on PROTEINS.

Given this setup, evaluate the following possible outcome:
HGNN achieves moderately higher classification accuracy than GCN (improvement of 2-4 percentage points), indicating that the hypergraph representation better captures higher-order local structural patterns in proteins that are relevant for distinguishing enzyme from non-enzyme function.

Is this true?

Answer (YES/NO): NO